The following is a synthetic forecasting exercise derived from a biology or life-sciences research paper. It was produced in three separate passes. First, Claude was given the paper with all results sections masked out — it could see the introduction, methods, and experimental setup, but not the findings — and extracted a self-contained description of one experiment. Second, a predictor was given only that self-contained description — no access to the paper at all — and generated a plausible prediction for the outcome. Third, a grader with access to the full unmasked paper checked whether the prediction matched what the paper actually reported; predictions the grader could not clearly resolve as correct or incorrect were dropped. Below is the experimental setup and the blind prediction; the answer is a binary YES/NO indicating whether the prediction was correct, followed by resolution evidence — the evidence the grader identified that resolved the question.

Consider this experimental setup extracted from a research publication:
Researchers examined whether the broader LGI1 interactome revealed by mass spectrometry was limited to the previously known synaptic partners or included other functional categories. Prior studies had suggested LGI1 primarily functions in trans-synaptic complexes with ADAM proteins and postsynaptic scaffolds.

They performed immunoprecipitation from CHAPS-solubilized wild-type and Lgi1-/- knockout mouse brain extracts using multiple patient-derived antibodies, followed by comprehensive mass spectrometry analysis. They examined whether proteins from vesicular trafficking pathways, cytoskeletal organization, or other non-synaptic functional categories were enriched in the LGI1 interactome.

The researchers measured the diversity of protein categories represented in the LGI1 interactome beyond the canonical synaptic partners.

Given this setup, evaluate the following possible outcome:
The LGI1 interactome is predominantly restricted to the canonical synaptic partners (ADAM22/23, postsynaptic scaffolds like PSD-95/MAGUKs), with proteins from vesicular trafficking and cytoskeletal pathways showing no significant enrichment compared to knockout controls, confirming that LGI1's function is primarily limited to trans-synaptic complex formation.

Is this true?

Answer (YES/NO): NO